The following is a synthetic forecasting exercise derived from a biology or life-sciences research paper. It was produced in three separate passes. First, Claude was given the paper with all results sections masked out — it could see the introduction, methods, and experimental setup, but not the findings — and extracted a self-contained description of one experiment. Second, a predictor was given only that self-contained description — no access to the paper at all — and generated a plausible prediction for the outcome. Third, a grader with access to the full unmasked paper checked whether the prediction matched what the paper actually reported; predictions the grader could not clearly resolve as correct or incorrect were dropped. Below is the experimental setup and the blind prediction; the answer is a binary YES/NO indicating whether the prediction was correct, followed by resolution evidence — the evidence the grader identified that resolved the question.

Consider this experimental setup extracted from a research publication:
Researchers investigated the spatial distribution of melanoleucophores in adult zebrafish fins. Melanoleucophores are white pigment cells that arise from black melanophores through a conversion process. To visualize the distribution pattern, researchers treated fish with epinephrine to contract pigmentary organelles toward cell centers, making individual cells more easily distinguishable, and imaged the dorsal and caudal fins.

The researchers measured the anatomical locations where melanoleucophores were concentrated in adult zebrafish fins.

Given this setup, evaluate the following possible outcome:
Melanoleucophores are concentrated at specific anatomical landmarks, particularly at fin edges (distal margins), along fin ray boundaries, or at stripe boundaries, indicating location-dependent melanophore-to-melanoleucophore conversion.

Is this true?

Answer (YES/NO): YES